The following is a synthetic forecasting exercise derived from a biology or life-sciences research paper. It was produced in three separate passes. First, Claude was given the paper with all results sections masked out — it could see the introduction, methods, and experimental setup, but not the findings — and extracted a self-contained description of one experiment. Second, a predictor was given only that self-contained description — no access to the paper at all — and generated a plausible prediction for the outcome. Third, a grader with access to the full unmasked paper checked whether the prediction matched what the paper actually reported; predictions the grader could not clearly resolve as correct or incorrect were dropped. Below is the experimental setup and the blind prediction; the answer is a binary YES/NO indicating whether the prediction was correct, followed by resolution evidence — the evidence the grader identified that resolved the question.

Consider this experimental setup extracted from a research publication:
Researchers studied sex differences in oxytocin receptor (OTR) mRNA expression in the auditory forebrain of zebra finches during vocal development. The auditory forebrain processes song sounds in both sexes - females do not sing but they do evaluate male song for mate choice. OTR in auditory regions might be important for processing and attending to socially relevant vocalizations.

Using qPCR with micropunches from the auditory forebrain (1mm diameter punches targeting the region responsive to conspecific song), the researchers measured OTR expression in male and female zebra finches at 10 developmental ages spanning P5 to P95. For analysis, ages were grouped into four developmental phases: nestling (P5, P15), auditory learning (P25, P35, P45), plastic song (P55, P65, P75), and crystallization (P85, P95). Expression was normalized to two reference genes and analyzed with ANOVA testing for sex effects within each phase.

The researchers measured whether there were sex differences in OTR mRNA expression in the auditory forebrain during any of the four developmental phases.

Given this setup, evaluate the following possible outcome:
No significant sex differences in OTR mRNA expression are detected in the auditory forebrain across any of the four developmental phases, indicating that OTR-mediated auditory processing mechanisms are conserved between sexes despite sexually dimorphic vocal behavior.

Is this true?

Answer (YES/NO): YES